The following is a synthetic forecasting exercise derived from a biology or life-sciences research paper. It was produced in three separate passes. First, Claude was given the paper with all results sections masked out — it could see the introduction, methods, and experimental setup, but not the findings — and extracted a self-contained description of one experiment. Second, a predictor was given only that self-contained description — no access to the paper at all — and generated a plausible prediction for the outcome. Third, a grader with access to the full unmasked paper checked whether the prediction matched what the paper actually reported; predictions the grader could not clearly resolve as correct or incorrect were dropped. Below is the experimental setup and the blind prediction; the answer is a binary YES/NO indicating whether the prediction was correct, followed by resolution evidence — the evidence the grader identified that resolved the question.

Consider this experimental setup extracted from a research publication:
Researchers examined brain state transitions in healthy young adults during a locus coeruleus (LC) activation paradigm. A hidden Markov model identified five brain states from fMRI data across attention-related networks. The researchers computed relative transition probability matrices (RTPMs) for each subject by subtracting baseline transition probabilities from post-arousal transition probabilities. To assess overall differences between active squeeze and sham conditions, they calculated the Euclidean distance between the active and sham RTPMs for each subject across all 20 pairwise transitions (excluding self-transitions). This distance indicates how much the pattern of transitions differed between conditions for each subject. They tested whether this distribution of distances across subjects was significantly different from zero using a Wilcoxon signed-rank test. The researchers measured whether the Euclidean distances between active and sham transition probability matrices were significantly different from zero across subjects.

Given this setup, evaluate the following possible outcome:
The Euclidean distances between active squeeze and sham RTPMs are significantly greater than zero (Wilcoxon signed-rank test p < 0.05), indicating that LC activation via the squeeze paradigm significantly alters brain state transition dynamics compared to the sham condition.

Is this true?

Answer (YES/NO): YES